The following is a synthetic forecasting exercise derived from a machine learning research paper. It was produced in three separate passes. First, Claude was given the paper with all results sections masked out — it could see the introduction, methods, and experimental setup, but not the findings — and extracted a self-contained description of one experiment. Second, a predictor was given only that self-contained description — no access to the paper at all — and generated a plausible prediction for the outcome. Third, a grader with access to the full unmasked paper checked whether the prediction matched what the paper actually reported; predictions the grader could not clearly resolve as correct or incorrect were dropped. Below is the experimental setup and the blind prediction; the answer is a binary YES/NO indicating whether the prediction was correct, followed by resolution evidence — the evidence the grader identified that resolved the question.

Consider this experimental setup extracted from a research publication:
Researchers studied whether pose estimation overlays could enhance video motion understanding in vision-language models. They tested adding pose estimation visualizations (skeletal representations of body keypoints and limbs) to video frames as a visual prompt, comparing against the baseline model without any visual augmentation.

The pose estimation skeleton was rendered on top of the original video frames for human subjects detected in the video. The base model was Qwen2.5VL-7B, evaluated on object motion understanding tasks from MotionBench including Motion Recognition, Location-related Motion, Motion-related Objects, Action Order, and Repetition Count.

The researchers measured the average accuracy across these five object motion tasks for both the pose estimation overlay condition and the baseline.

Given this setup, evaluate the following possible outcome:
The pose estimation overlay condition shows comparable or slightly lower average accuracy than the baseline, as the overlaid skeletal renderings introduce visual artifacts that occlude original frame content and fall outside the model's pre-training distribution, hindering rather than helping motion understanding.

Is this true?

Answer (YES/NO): YES